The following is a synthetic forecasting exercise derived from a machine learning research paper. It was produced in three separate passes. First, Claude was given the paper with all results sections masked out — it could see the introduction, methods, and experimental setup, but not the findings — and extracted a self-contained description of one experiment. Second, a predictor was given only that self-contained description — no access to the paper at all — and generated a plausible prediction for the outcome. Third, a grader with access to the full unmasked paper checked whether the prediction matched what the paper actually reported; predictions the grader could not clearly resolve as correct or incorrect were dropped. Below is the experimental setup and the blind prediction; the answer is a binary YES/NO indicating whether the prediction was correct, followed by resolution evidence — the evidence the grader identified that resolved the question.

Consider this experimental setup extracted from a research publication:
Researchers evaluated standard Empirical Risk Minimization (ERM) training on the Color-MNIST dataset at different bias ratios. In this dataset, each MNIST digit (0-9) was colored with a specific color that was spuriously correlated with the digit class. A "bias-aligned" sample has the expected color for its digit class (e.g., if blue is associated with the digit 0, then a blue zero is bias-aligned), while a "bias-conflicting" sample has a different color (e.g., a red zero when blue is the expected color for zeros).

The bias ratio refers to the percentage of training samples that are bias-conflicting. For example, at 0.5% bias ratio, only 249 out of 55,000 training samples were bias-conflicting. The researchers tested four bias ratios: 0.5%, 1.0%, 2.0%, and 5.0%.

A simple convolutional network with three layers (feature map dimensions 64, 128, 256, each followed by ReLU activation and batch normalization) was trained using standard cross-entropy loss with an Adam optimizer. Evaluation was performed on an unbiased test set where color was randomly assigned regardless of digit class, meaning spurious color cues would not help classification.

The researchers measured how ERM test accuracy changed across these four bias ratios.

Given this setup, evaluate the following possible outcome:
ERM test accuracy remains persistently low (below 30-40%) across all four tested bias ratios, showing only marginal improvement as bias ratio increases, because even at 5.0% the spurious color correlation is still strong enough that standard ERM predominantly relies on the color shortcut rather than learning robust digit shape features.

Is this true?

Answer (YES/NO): NO